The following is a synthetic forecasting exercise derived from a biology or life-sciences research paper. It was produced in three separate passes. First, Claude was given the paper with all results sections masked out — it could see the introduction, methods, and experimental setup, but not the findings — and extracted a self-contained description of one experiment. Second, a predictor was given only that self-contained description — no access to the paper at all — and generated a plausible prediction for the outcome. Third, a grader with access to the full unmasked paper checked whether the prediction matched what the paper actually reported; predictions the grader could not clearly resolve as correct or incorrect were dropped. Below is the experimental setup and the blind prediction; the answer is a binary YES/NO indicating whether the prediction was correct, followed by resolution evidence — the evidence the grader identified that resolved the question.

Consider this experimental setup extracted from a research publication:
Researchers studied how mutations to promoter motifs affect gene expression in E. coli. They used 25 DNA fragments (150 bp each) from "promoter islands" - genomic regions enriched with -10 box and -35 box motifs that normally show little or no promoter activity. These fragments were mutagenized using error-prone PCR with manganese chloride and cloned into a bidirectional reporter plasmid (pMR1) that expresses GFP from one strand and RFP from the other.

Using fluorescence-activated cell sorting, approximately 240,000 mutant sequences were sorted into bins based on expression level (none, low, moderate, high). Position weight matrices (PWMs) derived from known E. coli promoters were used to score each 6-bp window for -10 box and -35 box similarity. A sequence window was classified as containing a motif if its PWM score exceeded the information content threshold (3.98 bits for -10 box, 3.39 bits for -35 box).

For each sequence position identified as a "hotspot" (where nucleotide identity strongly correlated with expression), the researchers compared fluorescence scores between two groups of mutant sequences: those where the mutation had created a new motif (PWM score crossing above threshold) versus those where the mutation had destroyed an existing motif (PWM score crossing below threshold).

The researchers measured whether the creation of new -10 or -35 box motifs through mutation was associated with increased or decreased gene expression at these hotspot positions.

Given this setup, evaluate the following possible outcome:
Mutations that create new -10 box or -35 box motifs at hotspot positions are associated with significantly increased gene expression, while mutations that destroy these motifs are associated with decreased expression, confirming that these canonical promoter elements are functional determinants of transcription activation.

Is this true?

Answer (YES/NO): NO